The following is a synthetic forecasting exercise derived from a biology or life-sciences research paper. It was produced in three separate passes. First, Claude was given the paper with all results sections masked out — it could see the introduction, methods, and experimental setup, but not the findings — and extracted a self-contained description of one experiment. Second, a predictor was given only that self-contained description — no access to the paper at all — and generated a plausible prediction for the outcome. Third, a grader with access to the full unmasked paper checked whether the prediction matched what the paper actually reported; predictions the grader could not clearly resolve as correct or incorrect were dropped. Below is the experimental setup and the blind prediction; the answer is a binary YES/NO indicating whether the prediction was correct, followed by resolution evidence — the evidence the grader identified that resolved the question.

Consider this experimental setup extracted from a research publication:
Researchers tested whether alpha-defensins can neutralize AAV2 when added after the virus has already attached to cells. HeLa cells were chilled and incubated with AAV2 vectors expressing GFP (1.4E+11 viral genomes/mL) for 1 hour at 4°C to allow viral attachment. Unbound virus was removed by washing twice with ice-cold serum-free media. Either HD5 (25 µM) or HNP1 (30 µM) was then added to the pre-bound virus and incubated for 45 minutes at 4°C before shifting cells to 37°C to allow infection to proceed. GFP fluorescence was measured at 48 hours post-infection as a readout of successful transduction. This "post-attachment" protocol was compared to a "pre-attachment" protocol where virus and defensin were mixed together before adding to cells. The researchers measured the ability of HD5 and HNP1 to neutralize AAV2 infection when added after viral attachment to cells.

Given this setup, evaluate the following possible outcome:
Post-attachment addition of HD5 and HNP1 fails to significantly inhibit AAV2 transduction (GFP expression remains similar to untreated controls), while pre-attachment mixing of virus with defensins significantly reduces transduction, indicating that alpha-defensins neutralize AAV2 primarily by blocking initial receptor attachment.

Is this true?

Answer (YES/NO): NO